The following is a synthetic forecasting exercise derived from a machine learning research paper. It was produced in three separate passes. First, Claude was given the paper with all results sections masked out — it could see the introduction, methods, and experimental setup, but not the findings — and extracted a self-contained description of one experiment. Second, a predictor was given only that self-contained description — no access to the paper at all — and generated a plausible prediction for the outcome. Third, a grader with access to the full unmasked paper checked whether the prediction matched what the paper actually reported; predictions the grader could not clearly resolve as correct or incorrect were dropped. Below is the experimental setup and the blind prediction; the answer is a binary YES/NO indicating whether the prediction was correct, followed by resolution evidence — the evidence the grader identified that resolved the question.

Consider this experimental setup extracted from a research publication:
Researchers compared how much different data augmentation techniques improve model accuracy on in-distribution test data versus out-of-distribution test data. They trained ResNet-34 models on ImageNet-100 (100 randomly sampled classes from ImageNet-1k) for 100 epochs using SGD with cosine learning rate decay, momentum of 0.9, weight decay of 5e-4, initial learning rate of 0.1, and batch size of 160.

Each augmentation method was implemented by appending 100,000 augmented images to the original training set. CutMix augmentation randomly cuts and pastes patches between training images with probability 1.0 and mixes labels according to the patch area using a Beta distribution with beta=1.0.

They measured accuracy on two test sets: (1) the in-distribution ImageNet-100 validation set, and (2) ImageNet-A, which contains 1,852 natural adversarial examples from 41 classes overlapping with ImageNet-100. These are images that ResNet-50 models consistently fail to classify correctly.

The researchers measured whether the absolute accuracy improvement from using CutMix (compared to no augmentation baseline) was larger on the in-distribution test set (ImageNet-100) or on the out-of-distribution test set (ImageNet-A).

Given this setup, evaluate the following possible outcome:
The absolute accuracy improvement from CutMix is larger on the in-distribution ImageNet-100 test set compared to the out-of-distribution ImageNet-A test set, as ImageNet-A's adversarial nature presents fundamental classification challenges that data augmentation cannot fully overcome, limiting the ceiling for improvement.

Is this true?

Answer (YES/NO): NO